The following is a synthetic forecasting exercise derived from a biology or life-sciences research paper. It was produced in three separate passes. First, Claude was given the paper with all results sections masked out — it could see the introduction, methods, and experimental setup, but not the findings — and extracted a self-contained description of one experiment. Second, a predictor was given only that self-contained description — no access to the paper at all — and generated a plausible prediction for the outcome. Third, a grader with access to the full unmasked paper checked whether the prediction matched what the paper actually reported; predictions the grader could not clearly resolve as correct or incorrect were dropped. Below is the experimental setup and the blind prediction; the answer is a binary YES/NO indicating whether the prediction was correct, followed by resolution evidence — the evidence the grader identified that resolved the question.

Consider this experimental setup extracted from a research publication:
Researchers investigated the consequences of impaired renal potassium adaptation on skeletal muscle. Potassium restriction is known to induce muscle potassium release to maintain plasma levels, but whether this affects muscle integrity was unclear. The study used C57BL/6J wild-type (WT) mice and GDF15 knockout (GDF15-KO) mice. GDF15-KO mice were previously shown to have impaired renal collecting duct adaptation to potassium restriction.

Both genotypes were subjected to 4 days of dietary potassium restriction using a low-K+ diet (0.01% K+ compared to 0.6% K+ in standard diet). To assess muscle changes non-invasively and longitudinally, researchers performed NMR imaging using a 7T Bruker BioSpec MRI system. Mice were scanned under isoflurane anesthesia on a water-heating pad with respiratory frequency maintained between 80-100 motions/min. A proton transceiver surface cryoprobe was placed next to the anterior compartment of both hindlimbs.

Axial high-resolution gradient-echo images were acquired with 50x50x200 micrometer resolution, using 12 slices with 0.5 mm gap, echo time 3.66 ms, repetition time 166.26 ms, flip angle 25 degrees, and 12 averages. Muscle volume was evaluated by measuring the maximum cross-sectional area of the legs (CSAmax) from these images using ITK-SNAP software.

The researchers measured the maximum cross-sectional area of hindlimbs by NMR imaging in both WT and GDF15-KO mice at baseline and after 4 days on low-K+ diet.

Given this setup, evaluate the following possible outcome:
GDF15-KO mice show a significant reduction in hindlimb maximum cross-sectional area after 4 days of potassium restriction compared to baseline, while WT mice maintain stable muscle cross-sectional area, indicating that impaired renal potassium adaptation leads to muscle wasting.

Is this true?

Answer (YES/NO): NO